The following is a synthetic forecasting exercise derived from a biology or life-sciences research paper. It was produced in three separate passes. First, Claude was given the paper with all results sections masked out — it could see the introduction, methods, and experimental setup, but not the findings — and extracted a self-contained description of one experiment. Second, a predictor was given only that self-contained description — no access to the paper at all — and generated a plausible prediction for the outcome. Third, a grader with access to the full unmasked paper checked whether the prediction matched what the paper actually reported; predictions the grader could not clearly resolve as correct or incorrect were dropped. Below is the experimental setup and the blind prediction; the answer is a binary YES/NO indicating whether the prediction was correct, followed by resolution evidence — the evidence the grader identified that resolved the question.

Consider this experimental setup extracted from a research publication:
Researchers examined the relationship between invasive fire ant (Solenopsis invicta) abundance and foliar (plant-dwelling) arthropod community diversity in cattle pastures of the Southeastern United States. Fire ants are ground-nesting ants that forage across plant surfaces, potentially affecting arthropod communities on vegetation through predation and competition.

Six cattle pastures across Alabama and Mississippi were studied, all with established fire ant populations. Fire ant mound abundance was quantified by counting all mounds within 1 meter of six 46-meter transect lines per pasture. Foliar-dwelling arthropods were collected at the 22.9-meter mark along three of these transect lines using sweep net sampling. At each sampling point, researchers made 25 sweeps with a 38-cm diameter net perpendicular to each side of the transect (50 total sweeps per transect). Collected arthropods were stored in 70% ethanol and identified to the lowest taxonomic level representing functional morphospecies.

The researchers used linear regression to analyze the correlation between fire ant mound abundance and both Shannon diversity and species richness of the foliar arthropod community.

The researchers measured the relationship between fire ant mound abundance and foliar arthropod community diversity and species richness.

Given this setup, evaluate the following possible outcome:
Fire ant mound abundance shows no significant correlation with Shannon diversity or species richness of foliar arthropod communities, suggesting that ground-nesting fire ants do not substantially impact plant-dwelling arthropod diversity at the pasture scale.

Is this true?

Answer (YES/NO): YES